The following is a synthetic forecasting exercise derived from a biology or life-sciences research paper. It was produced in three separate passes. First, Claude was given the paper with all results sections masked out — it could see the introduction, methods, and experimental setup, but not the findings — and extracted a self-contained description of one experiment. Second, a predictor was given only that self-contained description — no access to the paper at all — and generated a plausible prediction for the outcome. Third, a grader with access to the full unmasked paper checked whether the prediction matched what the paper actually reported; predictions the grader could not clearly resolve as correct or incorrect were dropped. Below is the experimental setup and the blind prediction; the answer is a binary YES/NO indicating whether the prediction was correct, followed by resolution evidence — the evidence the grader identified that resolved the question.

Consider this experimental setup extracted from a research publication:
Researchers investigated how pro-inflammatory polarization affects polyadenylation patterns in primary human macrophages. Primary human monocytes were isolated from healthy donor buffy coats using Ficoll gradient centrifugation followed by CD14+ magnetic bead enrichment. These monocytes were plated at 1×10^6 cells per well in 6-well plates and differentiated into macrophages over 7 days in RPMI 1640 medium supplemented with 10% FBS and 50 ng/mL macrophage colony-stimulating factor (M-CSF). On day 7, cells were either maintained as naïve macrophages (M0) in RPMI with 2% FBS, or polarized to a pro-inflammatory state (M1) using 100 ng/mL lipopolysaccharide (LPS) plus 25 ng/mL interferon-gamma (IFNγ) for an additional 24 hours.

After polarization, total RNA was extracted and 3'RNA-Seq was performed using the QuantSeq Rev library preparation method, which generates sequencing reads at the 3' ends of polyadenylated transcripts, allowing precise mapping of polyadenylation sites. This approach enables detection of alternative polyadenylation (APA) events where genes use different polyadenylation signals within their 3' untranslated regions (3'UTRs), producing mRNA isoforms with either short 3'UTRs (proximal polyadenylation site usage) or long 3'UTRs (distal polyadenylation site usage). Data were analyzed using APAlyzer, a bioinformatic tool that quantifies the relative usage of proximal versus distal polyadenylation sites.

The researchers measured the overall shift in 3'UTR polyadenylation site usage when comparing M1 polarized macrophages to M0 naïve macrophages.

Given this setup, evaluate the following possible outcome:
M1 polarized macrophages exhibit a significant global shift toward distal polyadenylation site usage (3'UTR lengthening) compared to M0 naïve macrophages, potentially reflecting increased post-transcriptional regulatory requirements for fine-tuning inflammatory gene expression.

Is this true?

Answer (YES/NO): NO